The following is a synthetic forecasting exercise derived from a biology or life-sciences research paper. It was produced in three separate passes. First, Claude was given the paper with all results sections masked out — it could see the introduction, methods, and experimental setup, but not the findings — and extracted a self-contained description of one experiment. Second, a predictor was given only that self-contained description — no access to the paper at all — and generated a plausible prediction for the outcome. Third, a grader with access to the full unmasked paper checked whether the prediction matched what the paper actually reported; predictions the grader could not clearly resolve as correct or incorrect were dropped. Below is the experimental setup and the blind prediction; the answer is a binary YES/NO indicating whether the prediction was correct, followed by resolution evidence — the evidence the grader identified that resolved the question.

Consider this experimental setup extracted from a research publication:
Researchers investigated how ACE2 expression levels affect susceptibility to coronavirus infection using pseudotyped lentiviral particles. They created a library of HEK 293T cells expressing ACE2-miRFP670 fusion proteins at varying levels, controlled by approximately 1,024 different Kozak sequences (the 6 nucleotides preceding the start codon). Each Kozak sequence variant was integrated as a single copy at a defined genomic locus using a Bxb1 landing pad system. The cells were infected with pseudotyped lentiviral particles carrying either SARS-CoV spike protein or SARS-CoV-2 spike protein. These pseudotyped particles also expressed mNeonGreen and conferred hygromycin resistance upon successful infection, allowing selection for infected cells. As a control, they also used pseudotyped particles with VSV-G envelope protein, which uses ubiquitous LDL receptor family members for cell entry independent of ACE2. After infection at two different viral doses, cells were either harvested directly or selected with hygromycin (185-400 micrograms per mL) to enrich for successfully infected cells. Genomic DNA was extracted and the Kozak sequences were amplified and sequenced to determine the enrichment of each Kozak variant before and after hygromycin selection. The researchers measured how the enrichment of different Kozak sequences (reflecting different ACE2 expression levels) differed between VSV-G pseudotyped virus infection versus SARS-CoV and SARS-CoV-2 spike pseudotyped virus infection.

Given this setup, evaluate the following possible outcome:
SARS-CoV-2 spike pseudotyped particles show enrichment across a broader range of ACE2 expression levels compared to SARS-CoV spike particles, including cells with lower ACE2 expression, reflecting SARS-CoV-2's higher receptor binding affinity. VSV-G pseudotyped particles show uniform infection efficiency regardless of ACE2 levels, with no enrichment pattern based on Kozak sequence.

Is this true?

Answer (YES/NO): NO